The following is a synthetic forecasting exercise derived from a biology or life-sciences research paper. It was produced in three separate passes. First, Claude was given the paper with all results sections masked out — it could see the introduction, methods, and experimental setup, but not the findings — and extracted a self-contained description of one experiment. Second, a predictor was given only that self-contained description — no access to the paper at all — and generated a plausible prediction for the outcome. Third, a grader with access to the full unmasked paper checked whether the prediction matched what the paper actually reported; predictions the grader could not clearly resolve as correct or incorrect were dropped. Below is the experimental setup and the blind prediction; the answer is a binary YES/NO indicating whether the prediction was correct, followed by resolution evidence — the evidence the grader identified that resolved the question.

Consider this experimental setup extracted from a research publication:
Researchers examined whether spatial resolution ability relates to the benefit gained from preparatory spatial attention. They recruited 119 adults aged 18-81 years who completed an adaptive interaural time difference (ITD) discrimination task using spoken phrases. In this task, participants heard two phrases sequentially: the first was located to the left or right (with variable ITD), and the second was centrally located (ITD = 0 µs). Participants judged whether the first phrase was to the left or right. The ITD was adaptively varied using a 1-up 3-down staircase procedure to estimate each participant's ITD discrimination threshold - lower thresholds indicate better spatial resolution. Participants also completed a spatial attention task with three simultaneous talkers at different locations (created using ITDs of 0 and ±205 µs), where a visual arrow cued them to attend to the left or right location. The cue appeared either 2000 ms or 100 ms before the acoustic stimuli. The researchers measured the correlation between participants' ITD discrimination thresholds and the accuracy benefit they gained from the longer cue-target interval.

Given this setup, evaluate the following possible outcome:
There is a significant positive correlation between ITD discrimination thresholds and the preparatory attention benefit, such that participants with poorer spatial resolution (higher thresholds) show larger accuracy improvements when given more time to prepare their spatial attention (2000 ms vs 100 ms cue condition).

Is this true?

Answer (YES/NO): NO